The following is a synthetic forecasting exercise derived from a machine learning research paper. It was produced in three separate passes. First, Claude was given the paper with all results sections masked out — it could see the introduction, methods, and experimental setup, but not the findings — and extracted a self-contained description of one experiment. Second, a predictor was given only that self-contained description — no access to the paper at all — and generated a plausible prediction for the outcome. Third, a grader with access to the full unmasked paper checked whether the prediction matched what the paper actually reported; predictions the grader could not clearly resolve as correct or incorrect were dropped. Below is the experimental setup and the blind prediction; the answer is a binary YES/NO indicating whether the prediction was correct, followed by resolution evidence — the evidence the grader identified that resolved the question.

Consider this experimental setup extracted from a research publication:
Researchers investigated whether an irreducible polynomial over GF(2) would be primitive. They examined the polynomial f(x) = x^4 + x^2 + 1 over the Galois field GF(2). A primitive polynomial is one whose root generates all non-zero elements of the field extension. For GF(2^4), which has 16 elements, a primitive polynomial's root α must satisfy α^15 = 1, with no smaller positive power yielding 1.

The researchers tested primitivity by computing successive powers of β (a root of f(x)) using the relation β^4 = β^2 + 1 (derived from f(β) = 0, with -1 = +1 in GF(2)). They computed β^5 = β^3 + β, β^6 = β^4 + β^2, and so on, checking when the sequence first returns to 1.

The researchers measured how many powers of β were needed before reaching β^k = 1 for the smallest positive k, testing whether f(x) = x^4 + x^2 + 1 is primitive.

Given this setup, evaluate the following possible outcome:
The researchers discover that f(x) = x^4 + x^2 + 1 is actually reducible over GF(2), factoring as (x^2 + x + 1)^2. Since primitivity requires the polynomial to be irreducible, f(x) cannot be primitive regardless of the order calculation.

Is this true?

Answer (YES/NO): NO